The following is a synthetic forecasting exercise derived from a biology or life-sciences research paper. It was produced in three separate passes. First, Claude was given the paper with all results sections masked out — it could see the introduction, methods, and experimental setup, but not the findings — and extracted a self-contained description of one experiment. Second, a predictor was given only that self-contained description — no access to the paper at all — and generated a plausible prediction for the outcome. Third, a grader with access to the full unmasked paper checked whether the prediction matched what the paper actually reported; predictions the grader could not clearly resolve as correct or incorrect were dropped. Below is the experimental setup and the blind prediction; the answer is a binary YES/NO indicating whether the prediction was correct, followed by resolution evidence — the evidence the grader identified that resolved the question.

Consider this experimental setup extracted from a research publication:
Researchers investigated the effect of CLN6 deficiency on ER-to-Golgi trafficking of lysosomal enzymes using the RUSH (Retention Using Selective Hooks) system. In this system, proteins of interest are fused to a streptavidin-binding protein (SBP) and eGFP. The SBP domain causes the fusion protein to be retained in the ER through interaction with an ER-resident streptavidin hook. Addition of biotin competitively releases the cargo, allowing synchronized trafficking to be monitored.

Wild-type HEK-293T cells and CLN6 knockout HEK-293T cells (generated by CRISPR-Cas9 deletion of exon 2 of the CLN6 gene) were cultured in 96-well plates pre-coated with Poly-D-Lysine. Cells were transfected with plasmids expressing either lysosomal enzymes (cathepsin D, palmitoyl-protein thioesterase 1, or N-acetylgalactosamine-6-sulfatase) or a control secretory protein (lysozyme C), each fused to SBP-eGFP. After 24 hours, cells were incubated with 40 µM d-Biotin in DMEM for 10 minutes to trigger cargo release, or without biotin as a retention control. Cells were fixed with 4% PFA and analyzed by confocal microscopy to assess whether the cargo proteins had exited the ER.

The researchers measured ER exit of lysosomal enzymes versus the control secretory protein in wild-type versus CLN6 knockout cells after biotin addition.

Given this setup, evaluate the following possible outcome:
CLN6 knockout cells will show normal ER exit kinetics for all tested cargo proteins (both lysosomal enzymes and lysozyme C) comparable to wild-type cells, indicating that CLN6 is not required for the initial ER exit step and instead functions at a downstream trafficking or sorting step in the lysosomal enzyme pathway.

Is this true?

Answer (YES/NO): NO